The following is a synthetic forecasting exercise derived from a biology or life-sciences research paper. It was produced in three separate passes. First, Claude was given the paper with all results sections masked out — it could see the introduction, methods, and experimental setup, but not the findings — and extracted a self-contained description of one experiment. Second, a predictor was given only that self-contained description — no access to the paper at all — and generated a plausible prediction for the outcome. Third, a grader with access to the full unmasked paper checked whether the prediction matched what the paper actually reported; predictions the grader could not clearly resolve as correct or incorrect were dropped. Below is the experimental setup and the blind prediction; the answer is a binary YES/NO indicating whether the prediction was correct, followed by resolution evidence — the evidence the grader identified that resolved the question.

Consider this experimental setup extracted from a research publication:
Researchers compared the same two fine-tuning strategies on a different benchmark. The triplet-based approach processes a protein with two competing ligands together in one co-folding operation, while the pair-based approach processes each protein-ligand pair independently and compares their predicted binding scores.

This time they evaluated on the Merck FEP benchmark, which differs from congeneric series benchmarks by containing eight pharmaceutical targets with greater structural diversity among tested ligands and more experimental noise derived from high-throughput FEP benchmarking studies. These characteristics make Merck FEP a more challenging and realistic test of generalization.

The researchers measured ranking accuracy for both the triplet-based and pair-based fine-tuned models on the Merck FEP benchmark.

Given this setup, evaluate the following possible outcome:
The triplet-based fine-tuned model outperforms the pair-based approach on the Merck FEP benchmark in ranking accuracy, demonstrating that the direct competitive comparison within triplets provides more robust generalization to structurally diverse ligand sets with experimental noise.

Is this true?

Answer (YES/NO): NO